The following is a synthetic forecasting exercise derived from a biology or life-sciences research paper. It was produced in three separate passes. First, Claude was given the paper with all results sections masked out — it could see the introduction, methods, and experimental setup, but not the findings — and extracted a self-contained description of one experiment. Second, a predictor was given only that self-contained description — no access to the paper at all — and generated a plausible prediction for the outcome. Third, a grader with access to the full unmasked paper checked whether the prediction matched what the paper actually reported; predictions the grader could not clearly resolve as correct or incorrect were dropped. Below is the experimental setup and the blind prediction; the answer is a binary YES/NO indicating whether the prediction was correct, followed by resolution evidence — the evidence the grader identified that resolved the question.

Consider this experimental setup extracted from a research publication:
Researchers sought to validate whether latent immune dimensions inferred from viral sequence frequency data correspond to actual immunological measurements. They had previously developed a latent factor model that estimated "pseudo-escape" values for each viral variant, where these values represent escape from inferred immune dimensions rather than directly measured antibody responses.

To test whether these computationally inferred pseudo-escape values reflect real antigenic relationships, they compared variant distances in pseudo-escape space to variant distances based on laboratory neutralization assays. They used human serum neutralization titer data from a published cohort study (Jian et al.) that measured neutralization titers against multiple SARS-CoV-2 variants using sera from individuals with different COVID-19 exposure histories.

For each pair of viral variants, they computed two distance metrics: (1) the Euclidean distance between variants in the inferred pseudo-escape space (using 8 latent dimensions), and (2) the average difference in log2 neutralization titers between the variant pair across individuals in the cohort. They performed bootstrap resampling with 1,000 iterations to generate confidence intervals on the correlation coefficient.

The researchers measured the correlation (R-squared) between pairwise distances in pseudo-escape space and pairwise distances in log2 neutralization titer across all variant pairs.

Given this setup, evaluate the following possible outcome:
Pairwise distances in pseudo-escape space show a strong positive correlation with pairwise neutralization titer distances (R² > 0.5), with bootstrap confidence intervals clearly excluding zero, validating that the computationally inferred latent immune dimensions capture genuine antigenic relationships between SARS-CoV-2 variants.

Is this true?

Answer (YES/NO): NO